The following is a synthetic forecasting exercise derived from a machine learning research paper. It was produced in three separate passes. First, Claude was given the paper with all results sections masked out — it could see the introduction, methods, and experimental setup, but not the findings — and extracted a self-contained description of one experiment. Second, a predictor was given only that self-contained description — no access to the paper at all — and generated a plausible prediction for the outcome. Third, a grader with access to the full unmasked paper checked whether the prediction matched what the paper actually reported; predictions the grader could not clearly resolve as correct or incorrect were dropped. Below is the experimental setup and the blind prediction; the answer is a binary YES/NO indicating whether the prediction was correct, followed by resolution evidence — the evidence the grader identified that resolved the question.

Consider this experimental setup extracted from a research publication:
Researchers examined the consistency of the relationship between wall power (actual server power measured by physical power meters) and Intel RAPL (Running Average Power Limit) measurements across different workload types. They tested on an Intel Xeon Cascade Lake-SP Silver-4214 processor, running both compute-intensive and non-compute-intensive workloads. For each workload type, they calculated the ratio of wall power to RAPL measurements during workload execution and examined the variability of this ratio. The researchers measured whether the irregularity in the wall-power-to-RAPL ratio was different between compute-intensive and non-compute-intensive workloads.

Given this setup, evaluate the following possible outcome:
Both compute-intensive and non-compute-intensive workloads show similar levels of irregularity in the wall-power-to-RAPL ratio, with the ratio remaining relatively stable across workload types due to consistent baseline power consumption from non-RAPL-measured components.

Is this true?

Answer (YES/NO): NO